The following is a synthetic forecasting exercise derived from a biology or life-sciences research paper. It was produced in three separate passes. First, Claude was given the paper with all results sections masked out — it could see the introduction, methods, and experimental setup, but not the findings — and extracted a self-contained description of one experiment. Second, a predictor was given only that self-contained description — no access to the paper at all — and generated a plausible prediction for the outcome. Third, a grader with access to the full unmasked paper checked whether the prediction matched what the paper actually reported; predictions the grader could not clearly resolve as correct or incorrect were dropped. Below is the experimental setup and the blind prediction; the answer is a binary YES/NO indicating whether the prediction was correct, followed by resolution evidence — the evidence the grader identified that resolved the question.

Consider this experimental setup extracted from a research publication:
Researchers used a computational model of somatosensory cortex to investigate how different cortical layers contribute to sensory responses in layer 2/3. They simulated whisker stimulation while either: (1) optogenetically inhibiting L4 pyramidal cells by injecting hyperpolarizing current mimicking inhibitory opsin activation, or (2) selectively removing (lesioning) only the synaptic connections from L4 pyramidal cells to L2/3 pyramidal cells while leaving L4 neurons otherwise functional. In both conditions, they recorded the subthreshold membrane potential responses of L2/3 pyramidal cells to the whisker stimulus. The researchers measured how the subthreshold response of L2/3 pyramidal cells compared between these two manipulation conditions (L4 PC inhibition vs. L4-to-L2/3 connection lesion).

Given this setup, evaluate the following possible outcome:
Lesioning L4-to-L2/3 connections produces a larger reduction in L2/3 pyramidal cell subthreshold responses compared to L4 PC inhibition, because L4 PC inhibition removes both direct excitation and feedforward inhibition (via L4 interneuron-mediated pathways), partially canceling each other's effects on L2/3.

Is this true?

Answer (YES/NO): NO